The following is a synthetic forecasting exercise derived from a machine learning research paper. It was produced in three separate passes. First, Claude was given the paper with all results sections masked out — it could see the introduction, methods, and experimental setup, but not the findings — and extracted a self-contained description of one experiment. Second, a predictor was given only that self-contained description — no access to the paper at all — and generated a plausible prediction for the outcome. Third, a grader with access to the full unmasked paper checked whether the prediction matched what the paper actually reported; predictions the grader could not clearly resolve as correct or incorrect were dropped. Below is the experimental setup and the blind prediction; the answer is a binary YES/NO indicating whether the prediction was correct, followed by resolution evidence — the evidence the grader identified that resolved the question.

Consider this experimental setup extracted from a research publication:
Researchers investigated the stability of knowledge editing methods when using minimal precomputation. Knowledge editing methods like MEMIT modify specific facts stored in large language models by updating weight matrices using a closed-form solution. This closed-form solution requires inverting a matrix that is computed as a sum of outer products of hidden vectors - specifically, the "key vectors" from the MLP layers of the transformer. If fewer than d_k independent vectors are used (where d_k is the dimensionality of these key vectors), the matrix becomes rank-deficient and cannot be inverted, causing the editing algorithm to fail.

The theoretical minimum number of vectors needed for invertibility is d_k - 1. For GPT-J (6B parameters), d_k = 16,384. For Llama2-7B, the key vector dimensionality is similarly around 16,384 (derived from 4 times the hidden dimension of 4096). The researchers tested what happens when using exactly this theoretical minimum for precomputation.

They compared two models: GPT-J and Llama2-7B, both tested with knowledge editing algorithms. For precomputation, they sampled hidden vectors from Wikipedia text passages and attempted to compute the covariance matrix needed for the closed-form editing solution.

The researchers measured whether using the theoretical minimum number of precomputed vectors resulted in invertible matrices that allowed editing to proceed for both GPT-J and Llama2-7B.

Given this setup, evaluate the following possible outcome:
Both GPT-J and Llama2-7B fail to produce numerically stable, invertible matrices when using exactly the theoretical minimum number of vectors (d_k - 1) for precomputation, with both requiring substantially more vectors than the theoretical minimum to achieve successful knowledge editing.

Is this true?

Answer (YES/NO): NO